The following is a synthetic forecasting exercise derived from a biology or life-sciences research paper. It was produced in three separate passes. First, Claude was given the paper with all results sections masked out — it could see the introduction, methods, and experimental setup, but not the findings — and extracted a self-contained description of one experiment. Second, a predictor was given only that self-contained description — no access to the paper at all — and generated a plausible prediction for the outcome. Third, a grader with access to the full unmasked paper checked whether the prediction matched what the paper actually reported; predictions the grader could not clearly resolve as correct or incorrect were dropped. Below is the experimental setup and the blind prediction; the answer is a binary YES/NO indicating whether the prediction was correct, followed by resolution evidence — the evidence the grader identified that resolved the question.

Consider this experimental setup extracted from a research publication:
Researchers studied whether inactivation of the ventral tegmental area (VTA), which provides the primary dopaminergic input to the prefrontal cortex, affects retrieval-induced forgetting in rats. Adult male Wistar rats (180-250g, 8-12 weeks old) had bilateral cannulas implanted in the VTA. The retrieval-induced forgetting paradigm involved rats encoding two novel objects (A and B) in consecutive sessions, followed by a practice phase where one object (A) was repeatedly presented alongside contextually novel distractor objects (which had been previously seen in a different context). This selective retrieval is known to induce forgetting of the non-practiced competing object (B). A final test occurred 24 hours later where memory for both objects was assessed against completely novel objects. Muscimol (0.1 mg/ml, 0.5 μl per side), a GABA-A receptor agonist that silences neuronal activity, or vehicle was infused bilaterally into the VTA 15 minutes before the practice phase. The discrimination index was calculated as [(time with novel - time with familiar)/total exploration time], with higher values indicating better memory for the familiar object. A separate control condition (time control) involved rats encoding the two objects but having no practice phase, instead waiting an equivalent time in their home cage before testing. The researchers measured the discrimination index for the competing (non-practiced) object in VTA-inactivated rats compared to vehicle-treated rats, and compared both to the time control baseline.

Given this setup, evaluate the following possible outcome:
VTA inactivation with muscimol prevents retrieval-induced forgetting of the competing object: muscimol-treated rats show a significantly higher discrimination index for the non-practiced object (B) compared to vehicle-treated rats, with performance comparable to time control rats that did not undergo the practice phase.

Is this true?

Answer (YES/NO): YES